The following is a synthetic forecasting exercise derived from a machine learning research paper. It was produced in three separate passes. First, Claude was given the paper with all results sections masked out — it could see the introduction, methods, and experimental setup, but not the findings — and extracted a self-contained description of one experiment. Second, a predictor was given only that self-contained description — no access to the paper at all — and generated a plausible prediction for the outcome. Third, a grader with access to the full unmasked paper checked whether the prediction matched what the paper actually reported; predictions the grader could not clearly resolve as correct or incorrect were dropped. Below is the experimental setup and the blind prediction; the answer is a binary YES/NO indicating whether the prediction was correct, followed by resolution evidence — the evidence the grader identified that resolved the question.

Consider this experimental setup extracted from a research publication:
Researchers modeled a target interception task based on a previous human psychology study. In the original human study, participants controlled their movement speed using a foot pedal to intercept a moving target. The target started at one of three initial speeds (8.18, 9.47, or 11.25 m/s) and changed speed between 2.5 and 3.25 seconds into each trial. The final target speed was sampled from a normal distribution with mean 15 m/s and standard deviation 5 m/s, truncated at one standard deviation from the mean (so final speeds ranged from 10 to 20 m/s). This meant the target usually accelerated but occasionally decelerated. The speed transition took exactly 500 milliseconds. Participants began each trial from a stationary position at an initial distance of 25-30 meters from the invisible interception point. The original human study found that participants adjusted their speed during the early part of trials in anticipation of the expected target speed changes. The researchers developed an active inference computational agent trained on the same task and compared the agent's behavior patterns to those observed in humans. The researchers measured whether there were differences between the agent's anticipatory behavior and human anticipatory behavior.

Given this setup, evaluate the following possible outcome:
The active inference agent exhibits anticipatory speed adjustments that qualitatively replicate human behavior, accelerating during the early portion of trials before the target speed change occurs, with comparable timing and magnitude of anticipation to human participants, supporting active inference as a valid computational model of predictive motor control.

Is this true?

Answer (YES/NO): NO